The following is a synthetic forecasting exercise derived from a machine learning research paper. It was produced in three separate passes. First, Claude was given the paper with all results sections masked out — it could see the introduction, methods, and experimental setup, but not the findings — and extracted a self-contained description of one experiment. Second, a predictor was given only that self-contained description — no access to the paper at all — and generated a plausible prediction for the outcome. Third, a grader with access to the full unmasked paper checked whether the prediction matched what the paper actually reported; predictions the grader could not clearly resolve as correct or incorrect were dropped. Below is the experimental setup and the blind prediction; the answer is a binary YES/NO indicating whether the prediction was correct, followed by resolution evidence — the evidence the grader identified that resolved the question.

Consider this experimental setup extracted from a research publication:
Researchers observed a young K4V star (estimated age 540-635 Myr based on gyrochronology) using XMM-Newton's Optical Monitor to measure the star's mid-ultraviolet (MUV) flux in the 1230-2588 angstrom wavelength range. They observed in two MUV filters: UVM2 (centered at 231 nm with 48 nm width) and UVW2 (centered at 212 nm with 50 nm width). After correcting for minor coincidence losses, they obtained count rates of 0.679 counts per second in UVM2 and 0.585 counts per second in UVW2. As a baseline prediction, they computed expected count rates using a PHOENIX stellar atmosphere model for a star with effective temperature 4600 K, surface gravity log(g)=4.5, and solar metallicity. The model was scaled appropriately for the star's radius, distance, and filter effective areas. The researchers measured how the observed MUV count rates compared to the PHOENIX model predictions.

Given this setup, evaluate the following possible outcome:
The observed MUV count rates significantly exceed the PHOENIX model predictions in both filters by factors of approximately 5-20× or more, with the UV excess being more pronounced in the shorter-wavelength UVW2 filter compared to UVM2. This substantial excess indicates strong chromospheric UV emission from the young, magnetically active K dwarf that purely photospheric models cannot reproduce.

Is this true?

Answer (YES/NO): NO